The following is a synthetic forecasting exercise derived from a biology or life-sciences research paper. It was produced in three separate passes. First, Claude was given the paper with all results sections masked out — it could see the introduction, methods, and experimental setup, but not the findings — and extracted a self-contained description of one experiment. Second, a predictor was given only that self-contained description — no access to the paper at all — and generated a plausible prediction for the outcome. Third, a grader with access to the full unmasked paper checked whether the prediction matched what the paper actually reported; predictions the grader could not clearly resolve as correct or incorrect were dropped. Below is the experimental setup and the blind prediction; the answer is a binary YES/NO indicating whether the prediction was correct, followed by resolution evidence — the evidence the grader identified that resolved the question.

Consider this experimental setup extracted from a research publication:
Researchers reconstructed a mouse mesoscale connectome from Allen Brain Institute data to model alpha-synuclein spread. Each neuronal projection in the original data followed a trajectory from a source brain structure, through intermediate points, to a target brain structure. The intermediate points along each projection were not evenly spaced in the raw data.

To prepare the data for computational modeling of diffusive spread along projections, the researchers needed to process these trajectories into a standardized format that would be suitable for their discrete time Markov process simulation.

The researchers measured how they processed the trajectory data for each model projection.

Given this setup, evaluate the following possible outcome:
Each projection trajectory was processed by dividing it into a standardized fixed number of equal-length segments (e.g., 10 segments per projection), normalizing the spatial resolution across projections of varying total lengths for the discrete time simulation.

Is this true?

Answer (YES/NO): NO